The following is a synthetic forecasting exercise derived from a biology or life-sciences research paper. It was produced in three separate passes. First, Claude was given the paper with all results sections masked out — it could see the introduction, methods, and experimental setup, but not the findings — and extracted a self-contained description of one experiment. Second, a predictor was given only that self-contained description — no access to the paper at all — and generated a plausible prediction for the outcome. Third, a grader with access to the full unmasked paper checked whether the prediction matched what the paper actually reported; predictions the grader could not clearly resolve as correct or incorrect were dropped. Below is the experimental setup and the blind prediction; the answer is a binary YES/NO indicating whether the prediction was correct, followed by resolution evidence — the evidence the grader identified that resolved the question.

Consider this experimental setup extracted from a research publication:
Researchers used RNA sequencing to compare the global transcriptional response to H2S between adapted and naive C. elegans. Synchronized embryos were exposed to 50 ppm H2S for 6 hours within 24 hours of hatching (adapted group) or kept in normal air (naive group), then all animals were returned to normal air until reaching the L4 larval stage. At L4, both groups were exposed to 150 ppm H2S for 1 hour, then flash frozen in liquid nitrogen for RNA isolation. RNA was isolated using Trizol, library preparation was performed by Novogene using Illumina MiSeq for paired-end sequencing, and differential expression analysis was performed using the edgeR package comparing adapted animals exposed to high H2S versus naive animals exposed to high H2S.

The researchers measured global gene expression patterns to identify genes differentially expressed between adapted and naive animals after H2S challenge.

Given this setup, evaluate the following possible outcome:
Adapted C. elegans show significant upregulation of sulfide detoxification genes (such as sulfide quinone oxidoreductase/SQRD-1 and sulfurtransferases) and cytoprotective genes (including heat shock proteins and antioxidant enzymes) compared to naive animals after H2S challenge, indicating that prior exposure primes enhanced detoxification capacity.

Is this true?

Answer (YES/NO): NO